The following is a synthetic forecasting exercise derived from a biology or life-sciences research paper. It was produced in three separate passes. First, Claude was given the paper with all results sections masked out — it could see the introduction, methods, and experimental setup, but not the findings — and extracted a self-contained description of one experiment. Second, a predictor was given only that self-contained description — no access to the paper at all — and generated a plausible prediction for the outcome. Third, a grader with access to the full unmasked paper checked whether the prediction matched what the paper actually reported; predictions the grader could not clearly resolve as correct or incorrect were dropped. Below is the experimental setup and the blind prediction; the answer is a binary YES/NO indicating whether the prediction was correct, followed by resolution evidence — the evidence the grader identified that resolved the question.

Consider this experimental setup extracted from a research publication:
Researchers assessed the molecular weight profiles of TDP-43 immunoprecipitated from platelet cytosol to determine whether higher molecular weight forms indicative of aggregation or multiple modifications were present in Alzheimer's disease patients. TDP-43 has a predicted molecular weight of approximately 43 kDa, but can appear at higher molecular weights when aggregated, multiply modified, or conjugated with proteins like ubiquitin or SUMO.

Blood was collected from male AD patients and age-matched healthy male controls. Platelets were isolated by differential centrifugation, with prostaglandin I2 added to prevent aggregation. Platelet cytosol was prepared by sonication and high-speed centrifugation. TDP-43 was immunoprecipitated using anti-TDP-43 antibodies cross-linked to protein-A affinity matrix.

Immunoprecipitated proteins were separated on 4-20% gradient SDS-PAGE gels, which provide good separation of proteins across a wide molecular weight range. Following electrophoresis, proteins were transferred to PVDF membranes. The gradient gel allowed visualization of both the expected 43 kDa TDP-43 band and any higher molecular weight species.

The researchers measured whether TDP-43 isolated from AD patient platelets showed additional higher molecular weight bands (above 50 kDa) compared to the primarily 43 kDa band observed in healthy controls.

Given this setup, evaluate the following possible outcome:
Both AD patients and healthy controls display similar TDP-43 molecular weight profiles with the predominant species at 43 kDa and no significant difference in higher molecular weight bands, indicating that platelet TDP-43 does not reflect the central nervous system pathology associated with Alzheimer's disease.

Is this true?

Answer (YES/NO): NO